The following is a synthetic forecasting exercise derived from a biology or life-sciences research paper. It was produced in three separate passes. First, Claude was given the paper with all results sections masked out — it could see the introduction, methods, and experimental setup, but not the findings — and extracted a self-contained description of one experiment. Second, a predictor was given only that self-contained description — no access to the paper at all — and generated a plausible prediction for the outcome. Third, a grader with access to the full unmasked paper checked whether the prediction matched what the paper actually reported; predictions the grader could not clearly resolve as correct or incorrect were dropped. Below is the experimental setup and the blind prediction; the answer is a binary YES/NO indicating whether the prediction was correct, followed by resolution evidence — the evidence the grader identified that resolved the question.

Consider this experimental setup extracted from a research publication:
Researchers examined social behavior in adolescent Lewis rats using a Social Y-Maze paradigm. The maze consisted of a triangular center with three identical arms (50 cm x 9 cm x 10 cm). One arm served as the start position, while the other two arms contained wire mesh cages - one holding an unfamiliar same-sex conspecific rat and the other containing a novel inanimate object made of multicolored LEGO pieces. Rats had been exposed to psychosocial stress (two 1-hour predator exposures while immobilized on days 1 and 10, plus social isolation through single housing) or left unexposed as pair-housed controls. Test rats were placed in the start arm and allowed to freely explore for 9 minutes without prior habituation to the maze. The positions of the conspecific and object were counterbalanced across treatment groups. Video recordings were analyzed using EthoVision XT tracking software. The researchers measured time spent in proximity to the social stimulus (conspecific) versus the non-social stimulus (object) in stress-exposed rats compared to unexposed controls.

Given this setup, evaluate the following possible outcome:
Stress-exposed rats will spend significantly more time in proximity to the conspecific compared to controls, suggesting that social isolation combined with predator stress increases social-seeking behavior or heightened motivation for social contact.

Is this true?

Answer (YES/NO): NO